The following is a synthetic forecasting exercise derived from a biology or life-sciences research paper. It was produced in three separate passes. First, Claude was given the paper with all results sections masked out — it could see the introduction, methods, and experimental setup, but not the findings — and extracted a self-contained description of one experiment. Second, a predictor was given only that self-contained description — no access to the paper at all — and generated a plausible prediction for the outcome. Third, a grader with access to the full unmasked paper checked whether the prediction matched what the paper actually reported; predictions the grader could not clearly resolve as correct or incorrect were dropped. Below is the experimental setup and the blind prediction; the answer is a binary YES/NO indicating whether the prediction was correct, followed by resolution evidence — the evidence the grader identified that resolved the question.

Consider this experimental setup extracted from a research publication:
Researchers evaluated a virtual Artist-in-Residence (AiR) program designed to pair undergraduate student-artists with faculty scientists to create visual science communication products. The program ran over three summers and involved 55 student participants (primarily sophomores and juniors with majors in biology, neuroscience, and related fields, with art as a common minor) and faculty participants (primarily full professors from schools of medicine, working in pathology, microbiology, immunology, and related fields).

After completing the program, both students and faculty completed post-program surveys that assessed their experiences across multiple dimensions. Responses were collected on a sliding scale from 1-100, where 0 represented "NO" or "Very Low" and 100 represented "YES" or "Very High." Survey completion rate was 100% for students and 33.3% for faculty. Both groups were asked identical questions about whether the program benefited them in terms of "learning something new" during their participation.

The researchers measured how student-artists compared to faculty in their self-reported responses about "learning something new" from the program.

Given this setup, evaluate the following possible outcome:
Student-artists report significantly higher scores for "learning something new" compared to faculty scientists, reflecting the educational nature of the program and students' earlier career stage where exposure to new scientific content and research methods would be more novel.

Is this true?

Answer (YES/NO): NO